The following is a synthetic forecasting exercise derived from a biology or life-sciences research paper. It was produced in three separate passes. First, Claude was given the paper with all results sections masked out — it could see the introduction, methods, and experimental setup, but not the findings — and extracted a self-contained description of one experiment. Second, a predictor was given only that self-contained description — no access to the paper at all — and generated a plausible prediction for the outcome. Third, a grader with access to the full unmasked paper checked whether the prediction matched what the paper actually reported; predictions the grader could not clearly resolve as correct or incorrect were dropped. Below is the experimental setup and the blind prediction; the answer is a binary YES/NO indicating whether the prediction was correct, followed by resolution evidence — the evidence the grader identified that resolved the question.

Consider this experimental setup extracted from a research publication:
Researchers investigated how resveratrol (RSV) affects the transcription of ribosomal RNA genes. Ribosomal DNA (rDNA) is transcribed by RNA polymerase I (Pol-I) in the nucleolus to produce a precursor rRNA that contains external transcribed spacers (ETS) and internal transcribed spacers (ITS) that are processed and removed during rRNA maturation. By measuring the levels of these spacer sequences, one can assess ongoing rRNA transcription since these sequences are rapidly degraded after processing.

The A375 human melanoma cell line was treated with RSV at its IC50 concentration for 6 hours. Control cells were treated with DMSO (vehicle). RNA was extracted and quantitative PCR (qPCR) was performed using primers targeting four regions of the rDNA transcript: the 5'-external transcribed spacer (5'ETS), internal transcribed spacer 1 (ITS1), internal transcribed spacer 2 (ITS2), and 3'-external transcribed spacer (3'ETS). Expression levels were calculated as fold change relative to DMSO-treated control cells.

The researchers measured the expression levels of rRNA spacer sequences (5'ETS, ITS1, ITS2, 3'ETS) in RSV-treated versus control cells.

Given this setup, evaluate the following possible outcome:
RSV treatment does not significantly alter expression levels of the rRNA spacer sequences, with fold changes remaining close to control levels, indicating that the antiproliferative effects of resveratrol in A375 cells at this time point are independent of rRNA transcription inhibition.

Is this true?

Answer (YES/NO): NO